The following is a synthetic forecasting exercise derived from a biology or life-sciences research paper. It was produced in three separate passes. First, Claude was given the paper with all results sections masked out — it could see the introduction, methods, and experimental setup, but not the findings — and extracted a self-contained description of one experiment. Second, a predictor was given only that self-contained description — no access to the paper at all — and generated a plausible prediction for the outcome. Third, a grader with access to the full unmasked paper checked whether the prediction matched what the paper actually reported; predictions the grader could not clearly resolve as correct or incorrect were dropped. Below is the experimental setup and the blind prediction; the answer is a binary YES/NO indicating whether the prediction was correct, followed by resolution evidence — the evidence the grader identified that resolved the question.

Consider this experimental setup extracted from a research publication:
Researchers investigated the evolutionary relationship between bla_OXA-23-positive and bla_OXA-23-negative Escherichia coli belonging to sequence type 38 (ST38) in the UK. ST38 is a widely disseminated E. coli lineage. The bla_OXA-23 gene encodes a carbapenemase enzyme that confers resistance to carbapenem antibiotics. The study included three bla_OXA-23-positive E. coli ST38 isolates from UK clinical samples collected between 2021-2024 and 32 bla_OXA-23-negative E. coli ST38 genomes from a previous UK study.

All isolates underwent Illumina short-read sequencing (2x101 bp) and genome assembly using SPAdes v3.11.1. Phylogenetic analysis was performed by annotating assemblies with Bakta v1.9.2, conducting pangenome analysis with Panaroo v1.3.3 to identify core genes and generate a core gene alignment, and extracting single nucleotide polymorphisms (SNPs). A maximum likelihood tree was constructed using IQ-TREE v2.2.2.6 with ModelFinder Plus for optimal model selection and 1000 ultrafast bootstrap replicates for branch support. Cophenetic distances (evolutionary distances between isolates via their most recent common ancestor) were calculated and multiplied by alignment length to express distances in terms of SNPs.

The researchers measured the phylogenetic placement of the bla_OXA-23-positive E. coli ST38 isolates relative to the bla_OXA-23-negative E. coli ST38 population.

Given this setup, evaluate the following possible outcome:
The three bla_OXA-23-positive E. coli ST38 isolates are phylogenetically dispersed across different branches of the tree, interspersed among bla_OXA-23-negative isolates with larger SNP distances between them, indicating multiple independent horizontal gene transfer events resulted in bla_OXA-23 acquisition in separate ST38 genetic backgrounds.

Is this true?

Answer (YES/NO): NO